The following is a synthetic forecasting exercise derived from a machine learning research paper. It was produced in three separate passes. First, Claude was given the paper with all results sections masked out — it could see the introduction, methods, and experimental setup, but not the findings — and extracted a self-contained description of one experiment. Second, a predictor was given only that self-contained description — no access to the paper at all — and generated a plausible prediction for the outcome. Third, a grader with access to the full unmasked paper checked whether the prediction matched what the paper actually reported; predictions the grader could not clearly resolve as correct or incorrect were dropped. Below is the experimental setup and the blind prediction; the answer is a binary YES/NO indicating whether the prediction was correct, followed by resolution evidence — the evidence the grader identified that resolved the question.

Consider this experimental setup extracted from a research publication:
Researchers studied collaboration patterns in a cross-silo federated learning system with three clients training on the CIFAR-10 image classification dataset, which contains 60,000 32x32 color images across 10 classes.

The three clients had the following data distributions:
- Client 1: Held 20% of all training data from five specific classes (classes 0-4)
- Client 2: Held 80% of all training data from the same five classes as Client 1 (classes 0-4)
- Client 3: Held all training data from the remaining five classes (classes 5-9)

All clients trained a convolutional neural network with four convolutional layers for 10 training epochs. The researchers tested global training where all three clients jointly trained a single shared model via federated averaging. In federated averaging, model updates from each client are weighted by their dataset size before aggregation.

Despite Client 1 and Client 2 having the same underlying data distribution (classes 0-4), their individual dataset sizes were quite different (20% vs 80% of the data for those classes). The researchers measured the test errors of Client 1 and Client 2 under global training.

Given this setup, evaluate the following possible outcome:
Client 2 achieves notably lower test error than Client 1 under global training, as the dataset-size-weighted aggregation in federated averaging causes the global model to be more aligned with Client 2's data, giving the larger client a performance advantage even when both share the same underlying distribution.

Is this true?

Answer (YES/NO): NO